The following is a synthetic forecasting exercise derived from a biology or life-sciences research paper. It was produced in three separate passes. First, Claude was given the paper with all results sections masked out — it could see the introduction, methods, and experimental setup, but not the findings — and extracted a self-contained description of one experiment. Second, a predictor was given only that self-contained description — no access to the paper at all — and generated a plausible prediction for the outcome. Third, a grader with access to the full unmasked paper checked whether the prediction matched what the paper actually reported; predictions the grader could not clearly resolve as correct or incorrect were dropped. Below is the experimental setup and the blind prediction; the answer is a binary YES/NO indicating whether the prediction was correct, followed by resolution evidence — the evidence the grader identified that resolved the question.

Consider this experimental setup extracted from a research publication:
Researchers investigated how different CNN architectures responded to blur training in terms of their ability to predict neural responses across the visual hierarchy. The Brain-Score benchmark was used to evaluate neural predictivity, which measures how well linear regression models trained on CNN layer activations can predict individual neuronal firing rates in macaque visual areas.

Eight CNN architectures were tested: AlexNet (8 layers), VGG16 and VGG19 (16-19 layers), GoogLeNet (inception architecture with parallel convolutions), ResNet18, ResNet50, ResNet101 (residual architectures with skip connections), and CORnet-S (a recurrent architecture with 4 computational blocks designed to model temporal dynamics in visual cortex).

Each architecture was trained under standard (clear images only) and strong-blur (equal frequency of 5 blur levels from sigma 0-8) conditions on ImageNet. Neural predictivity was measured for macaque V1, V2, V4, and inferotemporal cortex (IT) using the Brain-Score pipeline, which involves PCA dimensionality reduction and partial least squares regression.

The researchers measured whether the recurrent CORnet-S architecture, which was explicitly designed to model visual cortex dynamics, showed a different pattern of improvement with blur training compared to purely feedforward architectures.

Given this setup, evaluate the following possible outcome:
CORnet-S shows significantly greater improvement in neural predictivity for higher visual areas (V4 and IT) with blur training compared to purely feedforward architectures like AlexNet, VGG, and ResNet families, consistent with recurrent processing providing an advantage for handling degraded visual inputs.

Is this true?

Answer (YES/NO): NO